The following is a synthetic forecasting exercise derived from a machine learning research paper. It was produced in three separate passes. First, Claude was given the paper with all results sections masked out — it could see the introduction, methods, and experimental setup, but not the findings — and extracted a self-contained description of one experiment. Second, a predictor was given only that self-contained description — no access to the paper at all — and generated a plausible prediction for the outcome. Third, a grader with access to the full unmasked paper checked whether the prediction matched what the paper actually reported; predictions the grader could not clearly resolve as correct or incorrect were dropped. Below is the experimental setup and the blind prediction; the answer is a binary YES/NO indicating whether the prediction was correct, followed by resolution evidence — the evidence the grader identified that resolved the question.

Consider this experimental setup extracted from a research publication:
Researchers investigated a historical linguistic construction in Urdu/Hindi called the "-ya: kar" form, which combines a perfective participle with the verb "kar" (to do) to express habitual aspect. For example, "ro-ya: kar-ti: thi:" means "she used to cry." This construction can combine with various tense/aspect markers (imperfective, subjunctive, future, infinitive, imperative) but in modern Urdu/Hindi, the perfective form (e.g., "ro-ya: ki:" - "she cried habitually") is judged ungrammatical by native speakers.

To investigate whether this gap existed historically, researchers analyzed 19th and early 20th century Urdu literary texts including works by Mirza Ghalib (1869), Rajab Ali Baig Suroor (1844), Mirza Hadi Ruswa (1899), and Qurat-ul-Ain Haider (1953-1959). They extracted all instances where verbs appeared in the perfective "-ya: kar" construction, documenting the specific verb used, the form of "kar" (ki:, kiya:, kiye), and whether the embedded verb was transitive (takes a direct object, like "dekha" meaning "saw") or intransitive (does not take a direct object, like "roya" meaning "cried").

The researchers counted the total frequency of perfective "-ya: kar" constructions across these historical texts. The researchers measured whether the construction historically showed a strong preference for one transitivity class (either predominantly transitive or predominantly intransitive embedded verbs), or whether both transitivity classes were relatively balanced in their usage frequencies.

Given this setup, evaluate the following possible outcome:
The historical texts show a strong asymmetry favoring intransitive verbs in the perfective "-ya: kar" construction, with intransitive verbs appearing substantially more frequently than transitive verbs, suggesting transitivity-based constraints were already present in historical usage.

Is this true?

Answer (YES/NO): NO